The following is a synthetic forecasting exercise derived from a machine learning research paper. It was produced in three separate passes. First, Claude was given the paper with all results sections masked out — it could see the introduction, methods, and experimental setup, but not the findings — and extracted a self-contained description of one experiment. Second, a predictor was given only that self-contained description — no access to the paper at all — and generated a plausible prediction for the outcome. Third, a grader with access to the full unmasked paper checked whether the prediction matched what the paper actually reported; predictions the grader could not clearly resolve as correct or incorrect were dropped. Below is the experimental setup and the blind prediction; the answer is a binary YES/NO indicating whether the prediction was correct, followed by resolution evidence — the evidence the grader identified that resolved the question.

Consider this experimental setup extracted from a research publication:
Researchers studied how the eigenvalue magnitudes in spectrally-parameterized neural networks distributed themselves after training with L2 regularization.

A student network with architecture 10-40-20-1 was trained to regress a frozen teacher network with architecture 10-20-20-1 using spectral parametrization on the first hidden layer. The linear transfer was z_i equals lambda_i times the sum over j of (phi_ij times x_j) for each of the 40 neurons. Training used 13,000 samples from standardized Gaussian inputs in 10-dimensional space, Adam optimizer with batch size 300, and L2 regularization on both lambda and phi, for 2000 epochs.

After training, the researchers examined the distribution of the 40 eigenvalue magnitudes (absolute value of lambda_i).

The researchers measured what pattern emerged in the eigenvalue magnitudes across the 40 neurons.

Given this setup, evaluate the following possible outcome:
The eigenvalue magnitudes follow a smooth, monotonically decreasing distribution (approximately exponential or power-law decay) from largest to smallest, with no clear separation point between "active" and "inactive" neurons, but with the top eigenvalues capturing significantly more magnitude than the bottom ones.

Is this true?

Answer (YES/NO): NO